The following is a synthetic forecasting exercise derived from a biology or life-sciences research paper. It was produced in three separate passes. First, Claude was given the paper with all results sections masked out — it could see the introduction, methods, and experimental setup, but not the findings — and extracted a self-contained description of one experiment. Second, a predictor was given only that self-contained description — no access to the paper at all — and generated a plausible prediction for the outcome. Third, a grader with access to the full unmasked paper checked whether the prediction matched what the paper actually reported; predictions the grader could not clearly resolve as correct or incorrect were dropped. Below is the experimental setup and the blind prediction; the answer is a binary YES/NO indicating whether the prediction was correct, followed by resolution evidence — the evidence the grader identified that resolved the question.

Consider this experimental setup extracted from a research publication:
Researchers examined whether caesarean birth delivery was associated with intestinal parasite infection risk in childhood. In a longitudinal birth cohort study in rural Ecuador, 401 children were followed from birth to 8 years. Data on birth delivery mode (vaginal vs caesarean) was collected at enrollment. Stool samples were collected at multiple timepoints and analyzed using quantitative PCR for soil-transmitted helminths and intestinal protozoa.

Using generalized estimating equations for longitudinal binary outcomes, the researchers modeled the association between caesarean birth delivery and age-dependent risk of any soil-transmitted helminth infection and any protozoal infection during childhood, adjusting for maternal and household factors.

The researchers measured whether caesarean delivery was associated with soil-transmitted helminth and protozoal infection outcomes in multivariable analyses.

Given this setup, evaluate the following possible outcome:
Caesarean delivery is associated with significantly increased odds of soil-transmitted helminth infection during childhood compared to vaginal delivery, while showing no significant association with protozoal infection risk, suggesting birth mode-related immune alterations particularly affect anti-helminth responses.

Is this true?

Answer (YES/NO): NO